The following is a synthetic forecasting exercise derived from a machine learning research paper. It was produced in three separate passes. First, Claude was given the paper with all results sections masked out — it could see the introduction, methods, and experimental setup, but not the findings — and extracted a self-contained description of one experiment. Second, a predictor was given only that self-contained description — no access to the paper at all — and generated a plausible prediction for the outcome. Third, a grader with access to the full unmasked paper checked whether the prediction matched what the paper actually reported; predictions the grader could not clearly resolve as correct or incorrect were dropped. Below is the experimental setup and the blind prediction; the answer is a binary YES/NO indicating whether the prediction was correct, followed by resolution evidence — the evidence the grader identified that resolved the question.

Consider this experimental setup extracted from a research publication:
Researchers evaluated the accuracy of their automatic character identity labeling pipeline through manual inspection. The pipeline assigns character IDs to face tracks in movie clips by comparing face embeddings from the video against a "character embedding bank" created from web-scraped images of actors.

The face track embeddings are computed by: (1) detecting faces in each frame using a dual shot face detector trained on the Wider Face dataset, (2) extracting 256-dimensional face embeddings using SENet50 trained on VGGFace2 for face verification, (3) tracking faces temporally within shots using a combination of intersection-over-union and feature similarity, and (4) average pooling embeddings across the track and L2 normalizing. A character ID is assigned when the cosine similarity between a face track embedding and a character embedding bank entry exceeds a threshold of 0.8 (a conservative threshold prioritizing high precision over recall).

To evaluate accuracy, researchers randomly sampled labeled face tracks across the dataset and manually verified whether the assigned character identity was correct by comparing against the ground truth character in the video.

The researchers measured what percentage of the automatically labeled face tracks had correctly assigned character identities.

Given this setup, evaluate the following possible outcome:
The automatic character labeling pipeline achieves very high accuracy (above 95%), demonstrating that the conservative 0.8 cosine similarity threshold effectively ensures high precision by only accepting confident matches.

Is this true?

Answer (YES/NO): YES